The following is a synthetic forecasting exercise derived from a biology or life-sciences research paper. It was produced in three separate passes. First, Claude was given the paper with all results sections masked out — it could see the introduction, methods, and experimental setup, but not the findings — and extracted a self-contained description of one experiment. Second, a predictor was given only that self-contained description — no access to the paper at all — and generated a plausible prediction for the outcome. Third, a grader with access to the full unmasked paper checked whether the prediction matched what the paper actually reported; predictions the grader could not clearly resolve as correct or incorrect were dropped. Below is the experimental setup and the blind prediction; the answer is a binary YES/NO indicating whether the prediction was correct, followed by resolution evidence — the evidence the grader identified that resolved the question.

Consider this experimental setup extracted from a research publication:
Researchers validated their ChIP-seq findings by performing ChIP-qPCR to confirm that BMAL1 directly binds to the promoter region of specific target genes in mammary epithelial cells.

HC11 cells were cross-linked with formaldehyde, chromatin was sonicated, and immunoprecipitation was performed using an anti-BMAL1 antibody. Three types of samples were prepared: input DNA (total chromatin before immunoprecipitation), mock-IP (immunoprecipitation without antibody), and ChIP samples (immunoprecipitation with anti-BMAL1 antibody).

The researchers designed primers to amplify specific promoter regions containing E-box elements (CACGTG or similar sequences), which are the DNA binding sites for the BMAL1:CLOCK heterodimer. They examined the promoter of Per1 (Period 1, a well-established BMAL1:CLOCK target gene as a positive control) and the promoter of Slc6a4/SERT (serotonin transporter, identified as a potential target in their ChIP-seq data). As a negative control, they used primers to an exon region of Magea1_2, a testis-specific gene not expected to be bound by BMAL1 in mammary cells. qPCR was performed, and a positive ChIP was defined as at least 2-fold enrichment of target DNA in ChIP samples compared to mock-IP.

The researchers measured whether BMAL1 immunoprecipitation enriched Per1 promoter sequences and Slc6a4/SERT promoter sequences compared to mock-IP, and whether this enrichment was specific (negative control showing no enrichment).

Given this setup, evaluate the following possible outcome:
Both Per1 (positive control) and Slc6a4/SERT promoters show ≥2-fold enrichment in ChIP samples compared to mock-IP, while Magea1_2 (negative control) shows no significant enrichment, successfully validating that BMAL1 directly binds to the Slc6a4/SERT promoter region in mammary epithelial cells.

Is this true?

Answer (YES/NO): YES